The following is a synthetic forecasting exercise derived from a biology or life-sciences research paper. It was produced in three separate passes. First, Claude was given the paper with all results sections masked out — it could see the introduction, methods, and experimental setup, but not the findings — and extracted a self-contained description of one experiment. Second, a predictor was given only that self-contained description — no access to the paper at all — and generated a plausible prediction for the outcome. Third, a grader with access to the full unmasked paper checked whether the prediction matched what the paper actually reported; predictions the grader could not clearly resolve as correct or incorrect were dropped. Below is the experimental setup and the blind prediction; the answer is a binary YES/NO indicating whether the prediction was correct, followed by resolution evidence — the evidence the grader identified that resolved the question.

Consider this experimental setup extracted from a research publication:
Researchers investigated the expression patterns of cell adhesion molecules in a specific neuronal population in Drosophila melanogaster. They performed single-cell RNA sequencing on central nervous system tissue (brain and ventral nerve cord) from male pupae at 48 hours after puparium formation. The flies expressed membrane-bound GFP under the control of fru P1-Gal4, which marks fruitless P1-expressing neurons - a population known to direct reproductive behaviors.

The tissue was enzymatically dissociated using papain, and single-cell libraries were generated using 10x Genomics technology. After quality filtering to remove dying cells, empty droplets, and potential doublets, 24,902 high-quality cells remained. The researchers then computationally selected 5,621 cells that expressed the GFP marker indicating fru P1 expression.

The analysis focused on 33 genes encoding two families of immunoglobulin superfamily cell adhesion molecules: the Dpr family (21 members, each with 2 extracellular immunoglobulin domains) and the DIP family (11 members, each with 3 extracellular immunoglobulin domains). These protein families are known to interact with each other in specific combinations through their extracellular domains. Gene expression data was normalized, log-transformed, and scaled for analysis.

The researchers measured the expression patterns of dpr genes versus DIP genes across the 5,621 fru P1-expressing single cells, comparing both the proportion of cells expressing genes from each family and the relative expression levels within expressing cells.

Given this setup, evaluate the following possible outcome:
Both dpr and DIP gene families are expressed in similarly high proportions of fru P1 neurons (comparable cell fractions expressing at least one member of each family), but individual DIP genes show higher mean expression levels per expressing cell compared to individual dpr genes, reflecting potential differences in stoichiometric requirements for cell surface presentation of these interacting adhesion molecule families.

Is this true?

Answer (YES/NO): NO